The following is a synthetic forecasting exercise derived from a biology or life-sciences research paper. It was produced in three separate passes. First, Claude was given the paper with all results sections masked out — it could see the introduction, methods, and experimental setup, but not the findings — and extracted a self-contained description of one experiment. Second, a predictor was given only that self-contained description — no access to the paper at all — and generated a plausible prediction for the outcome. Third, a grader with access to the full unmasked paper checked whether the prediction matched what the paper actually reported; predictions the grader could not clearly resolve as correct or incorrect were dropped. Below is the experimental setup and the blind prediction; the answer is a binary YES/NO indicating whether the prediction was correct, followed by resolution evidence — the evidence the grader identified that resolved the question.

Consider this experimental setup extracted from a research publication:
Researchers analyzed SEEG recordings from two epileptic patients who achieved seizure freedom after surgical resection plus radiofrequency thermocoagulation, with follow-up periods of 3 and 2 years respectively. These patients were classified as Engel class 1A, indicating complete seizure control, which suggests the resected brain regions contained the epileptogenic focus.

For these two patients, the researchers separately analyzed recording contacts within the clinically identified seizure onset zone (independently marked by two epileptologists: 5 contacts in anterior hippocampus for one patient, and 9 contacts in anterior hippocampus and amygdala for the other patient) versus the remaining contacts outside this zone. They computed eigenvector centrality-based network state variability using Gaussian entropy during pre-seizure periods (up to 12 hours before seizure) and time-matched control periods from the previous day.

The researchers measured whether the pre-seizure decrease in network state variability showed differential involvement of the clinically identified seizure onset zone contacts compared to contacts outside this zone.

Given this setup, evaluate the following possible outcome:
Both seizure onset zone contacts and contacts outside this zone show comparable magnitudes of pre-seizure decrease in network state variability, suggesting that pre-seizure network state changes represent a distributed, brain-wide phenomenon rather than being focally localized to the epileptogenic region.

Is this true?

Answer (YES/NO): NO